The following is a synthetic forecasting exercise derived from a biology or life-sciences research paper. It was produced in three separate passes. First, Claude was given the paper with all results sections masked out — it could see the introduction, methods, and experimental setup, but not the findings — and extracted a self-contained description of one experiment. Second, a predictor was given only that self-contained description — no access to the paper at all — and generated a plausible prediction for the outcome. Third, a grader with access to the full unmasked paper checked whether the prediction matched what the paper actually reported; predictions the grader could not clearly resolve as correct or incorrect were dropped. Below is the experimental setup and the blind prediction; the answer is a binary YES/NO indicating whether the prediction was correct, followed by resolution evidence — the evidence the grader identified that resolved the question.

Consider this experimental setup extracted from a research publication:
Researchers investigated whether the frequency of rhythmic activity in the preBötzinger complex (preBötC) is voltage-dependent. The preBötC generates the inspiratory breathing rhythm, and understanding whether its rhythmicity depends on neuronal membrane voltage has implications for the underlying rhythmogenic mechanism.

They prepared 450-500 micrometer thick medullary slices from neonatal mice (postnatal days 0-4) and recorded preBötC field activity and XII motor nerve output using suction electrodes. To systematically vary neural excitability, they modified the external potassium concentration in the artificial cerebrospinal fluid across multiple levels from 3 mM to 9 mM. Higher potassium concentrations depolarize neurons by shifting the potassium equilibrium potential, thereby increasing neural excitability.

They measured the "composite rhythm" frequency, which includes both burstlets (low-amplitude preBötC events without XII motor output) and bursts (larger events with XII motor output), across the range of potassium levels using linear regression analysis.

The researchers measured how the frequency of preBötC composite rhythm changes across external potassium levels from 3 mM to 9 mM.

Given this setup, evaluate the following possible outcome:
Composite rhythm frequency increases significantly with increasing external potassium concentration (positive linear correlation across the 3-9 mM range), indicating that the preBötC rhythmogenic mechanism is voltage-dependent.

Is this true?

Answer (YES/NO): YES